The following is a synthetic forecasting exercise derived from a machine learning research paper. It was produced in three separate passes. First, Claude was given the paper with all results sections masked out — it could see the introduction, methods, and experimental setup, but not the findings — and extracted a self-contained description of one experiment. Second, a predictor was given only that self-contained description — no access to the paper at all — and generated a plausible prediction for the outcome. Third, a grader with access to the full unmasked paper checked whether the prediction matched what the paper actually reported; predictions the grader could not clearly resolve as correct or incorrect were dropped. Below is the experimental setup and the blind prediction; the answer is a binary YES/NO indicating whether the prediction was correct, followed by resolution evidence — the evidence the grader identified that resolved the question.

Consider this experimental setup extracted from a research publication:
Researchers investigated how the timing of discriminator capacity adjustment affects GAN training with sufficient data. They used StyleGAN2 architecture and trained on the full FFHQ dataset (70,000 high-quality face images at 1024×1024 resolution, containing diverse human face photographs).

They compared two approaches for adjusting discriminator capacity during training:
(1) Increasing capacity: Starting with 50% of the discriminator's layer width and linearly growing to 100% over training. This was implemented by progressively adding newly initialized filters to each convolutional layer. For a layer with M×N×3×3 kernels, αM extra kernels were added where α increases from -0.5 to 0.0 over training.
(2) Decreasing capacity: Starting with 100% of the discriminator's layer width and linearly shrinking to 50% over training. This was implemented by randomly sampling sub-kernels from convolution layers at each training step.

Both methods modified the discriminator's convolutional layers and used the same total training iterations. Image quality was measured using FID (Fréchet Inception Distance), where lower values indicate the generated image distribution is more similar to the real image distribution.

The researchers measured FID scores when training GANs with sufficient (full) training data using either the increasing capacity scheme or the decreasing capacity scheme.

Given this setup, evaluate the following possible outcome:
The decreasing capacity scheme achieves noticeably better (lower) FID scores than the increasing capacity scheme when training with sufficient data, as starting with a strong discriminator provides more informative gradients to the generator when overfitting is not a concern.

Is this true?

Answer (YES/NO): NO